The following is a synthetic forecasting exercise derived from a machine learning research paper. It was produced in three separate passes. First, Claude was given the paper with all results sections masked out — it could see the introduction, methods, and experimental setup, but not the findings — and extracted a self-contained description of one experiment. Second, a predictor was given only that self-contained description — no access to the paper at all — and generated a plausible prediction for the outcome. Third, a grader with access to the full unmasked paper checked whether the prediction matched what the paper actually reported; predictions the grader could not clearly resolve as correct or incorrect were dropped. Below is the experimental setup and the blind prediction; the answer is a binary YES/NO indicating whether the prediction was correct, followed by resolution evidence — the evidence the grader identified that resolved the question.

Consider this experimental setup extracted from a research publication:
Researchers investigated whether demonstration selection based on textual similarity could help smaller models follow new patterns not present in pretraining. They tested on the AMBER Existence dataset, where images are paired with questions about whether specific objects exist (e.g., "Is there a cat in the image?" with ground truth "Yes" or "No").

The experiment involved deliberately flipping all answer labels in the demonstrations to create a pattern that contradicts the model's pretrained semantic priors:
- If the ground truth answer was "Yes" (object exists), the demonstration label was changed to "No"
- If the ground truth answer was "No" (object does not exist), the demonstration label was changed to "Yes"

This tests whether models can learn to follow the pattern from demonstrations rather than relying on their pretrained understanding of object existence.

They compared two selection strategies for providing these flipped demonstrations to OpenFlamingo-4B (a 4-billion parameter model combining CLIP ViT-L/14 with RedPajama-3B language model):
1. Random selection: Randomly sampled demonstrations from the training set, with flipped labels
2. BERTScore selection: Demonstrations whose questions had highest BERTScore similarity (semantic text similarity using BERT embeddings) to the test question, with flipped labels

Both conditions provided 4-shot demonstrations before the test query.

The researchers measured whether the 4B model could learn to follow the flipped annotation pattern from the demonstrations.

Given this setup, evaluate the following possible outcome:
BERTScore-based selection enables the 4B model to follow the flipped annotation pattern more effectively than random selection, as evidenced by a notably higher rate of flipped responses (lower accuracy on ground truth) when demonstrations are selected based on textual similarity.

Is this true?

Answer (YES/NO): YES